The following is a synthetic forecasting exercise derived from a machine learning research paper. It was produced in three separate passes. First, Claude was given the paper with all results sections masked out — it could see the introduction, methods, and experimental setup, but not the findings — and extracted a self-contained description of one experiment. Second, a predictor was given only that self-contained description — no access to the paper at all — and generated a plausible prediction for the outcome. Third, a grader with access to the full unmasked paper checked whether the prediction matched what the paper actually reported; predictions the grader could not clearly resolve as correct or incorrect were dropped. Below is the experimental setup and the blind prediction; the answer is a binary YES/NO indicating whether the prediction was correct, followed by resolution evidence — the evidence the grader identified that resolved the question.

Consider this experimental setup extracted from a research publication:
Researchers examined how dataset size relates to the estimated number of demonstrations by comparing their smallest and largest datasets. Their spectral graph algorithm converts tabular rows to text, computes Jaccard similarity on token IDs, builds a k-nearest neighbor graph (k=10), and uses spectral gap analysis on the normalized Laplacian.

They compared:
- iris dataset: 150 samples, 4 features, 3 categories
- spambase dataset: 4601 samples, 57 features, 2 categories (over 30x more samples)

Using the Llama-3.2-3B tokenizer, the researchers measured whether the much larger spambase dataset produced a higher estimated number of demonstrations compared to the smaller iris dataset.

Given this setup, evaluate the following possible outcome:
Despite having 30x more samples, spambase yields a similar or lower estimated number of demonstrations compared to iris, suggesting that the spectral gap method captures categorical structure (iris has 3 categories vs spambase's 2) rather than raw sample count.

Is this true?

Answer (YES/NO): YES